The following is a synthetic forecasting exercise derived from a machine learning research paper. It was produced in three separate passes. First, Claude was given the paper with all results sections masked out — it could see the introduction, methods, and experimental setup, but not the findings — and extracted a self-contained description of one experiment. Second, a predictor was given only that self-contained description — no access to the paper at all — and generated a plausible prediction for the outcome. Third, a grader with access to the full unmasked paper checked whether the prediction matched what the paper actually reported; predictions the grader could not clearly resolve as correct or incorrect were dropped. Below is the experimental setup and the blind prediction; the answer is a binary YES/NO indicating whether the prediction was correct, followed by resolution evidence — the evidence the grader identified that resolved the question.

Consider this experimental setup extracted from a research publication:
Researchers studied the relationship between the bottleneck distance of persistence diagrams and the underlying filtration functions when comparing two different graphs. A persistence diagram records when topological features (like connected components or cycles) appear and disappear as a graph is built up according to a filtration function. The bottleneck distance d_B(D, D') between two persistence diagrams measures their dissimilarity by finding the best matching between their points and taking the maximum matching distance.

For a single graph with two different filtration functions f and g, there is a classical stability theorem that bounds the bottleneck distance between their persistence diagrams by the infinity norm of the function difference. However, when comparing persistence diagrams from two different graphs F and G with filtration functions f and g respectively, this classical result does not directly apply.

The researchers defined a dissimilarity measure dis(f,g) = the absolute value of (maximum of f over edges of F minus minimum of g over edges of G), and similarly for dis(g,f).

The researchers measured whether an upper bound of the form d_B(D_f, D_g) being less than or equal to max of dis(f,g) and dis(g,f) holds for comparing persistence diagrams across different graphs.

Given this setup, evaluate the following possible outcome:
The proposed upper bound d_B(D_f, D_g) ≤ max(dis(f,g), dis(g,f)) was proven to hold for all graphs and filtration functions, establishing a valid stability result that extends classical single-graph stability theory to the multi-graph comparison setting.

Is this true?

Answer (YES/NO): YES